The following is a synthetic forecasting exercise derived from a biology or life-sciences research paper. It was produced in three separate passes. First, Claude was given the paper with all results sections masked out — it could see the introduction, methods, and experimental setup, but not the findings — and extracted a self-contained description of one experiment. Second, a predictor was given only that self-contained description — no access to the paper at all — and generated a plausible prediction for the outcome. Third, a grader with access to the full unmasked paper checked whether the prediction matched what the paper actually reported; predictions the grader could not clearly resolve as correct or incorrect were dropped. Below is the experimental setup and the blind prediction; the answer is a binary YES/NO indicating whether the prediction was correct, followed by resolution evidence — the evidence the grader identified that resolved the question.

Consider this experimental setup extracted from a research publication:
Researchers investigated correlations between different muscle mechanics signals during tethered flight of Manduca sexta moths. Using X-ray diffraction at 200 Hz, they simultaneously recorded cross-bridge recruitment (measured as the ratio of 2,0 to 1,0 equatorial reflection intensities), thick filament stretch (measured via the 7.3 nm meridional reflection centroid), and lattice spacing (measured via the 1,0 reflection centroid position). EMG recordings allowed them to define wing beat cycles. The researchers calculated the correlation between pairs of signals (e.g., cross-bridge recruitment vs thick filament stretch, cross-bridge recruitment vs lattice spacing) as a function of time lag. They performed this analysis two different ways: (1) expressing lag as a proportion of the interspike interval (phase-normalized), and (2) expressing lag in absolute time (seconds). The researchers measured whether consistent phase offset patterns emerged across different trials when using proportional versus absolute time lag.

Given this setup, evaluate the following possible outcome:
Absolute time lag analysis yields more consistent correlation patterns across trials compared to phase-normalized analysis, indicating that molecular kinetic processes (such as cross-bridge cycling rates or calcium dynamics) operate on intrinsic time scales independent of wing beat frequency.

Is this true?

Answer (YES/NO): NO